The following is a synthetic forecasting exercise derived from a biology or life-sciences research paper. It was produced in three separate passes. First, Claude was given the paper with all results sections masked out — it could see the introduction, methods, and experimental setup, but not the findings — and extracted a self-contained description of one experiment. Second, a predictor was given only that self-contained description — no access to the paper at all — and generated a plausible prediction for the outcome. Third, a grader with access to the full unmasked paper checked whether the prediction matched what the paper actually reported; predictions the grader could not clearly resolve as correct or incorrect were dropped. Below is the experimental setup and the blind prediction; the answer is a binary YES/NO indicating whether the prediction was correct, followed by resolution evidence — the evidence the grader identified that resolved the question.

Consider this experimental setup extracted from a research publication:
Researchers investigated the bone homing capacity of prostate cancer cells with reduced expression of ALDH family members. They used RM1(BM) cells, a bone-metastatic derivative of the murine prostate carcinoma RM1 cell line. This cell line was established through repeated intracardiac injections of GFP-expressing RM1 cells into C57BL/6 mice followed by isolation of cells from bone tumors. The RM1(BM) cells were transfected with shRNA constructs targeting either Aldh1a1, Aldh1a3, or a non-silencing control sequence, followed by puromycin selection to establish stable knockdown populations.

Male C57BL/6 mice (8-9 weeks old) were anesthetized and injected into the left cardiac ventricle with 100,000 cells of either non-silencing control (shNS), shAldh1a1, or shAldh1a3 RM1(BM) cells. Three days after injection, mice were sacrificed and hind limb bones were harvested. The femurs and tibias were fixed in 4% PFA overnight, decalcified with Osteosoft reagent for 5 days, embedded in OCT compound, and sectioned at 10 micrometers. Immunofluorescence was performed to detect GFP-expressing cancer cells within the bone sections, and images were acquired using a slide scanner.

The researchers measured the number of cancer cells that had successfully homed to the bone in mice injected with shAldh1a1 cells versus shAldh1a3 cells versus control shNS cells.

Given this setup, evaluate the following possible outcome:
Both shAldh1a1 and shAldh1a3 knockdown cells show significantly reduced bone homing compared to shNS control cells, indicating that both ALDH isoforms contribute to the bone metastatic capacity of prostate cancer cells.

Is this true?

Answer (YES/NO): NO